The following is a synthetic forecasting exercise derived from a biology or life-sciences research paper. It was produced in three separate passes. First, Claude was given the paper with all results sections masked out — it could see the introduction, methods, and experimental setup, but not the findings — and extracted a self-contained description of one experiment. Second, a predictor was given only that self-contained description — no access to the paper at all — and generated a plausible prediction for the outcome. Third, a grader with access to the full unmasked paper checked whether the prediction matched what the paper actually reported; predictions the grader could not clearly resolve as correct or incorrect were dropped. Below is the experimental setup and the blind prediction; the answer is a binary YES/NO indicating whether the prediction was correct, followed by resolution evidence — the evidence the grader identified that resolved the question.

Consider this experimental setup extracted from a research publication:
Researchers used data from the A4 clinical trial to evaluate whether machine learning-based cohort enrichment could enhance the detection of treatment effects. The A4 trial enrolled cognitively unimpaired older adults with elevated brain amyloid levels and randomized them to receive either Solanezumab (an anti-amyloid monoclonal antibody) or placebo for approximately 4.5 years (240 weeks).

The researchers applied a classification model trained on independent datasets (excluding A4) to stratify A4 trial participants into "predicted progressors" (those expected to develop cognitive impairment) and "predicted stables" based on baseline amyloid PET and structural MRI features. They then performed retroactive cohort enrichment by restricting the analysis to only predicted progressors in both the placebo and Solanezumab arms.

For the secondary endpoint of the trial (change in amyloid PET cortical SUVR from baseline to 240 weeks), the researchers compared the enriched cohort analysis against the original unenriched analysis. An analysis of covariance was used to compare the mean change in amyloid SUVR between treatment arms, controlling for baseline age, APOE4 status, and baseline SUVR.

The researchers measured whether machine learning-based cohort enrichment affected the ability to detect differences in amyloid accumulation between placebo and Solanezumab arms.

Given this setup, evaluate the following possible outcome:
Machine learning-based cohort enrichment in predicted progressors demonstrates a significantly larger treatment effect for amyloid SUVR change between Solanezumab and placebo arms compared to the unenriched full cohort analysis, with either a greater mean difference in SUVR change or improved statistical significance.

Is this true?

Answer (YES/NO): NO